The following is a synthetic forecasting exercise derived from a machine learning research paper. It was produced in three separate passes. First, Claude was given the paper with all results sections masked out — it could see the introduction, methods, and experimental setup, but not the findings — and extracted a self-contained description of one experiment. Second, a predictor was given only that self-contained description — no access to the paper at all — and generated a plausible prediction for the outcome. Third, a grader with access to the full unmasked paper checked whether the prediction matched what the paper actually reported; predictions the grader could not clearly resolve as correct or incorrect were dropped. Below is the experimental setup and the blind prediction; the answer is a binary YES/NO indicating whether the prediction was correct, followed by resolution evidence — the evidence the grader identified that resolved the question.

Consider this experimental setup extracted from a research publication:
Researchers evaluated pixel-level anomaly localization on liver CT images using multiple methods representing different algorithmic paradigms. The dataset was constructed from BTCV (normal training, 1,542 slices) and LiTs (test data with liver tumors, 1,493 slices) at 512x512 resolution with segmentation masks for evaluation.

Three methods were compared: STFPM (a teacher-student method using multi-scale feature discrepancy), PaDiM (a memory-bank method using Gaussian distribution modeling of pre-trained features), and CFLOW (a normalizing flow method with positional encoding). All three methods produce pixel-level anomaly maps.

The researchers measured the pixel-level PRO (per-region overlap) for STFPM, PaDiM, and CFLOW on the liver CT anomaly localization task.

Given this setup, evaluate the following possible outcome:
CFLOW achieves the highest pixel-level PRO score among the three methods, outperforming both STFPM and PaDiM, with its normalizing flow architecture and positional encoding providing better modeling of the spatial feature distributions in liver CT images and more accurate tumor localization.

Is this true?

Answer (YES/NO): NO